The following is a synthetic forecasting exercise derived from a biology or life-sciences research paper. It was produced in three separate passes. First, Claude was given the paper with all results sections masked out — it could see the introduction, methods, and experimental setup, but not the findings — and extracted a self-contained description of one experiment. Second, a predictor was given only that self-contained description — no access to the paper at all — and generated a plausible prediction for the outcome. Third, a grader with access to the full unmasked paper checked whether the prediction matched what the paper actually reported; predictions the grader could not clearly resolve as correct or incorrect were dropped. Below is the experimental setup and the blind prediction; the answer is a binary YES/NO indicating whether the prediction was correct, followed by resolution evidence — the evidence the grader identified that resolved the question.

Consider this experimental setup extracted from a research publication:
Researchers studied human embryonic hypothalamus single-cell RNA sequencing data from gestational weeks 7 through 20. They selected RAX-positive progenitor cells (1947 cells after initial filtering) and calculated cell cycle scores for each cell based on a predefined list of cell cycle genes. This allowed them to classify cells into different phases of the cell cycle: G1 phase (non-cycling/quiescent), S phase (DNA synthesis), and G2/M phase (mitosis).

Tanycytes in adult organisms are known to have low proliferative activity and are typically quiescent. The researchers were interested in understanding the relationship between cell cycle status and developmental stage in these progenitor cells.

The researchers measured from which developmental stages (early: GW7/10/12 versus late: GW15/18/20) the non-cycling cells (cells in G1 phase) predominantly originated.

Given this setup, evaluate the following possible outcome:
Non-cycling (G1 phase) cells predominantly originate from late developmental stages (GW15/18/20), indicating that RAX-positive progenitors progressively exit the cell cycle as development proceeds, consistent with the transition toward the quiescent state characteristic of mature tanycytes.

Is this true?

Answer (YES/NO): YES